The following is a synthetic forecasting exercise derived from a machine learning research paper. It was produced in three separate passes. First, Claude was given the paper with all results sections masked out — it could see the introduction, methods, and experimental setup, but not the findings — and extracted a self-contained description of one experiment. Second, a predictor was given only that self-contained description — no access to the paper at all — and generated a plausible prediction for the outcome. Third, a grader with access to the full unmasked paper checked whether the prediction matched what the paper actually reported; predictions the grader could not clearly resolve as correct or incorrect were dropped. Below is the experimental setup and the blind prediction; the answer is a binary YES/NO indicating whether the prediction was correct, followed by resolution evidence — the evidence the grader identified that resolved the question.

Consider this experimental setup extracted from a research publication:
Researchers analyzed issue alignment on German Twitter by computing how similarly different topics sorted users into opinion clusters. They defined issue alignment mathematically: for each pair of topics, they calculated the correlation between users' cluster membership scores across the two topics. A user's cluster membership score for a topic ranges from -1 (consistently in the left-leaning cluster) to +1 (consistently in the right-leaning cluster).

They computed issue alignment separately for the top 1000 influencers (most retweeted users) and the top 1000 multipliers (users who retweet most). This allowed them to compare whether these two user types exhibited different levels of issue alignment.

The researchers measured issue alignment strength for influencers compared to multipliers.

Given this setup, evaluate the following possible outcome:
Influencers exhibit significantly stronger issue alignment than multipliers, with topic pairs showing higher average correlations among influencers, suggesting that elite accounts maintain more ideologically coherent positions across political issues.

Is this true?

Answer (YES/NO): NO